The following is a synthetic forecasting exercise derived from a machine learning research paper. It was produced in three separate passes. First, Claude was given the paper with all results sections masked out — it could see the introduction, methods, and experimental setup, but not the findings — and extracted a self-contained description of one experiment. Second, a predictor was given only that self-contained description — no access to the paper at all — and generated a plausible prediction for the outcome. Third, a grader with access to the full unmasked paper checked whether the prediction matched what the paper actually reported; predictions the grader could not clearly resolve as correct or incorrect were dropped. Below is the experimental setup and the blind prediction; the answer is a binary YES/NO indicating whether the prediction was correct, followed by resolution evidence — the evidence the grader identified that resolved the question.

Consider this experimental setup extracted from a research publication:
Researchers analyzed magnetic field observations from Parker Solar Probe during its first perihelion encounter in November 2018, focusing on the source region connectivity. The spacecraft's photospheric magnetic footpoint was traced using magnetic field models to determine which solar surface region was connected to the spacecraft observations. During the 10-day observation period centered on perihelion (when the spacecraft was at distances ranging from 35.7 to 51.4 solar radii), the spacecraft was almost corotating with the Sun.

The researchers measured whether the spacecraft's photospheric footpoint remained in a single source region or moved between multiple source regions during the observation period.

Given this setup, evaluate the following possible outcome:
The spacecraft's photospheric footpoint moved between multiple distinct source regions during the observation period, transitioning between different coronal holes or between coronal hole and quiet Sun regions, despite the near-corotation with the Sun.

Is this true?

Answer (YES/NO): NO